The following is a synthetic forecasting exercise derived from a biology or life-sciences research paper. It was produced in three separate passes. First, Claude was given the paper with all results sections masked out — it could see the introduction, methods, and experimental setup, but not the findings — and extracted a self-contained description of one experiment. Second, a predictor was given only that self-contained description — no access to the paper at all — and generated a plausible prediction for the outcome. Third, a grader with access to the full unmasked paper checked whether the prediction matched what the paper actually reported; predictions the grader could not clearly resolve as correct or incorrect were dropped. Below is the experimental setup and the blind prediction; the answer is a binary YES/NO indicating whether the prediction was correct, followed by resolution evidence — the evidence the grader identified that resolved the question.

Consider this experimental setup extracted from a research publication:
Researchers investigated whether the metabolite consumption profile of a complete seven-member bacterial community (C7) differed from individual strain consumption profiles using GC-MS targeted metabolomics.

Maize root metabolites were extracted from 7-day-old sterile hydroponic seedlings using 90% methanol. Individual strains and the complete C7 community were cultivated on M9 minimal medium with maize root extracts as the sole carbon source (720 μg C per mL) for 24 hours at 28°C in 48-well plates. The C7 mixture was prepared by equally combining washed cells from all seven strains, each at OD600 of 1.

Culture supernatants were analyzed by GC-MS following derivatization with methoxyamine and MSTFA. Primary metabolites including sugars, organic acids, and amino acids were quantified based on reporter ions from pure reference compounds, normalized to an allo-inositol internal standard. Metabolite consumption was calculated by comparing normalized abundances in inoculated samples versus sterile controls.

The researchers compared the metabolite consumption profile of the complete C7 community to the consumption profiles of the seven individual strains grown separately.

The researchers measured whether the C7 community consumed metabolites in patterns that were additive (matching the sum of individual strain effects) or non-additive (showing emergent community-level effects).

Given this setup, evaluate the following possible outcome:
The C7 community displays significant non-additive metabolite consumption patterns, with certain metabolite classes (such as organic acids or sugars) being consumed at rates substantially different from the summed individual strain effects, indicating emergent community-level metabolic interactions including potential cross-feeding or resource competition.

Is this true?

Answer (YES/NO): NO